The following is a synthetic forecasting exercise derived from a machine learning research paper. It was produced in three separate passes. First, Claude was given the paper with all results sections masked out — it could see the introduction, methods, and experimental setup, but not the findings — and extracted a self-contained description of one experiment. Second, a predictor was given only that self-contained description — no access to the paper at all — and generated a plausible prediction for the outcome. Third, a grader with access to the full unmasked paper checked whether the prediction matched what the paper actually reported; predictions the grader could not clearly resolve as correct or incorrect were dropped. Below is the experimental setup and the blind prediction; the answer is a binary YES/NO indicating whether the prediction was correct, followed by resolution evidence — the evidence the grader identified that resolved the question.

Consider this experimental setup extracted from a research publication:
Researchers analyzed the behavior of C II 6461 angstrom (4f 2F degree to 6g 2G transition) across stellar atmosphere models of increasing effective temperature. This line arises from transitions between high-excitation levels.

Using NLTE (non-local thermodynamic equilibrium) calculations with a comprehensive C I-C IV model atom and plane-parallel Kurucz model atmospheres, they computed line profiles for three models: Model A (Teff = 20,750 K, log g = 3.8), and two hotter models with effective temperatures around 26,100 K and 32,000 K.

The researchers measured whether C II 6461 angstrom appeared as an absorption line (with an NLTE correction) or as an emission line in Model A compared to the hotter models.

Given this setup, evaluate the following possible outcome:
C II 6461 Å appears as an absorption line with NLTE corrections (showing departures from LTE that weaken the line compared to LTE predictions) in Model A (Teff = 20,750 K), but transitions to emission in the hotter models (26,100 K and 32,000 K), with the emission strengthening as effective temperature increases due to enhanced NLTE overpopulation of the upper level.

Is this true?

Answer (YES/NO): YES